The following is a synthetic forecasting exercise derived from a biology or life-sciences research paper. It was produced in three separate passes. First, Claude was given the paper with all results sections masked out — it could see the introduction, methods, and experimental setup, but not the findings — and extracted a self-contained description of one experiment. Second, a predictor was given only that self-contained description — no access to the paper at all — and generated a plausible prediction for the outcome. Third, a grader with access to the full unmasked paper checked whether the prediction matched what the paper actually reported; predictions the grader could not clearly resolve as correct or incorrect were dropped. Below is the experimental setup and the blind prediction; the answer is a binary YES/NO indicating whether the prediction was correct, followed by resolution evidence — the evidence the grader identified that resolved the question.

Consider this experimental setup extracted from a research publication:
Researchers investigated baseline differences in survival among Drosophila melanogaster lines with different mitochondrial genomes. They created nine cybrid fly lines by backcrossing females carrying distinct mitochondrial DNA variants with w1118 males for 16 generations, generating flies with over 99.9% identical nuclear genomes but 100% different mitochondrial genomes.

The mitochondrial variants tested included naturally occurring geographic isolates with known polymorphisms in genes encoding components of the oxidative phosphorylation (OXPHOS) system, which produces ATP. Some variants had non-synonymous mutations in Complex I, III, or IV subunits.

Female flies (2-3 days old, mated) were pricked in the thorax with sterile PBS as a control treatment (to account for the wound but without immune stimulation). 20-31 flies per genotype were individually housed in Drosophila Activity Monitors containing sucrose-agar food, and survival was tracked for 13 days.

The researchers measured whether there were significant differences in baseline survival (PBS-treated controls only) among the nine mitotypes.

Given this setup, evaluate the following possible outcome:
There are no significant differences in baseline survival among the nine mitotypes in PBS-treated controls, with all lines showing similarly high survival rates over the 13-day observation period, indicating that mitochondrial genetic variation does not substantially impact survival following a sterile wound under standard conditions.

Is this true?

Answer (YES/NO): NO